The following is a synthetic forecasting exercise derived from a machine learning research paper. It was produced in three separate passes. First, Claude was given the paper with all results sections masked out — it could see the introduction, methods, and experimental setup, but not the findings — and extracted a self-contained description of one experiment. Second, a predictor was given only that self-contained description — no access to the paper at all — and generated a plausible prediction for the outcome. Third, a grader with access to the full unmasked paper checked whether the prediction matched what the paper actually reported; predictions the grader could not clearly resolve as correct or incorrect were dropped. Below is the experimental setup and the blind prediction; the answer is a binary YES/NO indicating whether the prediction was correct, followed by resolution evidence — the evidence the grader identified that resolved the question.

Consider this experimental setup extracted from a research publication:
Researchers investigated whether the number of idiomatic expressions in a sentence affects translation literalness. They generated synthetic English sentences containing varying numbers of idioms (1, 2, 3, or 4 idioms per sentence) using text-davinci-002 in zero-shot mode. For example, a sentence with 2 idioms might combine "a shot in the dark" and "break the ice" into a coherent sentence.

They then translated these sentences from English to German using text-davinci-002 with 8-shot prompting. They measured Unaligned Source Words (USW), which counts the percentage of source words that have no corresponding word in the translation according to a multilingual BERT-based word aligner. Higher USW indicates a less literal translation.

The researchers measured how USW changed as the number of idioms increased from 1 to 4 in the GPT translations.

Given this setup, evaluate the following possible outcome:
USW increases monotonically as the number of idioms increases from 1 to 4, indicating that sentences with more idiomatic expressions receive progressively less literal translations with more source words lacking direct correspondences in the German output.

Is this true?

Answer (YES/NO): NO